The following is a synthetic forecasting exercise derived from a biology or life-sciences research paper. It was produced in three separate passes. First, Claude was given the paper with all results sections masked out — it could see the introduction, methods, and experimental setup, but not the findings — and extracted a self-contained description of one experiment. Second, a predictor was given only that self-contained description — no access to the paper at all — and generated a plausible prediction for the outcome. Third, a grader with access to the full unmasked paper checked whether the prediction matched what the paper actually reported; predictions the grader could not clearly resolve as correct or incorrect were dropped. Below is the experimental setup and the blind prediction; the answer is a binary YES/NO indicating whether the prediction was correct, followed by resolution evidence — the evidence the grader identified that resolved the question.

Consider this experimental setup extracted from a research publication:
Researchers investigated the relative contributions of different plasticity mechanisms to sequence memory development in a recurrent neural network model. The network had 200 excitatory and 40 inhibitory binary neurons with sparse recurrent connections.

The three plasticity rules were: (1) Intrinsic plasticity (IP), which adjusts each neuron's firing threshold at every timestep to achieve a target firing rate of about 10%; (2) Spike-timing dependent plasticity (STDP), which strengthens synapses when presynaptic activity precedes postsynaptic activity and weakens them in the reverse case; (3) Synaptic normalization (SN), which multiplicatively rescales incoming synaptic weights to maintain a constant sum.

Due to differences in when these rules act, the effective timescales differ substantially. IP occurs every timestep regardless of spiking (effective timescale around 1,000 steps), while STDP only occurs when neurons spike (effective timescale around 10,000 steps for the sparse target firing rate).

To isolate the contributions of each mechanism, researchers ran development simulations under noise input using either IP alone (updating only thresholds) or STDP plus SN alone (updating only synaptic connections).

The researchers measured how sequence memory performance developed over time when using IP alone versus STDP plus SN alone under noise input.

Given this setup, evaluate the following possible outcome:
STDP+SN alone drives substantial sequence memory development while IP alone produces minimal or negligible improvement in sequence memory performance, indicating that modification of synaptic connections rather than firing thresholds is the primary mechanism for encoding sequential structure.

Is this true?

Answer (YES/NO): NO